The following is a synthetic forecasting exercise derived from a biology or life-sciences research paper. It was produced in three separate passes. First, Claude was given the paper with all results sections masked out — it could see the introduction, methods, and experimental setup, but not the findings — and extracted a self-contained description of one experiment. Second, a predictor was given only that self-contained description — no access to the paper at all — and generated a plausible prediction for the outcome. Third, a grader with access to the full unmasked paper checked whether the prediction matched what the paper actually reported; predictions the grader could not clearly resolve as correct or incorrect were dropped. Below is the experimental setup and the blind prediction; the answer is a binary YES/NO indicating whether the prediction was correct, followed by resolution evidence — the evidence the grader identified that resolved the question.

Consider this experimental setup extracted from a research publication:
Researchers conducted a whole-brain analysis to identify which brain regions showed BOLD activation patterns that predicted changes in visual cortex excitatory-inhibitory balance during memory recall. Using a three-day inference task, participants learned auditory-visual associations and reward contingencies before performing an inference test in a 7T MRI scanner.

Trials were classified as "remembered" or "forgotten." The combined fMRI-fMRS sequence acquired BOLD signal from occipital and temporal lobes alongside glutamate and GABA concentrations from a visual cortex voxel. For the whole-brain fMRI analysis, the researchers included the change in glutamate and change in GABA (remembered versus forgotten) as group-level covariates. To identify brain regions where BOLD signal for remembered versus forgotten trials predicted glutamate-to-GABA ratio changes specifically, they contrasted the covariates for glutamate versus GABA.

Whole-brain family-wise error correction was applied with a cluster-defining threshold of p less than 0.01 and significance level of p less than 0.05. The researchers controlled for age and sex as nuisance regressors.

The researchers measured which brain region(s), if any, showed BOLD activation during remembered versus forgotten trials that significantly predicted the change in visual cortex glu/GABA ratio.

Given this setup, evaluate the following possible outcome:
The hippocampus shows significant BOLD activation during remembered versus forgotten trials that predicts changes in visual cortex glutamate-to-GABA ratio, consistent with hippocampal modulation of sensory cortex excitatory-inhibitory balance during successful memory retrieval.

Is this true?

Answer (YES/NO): YES